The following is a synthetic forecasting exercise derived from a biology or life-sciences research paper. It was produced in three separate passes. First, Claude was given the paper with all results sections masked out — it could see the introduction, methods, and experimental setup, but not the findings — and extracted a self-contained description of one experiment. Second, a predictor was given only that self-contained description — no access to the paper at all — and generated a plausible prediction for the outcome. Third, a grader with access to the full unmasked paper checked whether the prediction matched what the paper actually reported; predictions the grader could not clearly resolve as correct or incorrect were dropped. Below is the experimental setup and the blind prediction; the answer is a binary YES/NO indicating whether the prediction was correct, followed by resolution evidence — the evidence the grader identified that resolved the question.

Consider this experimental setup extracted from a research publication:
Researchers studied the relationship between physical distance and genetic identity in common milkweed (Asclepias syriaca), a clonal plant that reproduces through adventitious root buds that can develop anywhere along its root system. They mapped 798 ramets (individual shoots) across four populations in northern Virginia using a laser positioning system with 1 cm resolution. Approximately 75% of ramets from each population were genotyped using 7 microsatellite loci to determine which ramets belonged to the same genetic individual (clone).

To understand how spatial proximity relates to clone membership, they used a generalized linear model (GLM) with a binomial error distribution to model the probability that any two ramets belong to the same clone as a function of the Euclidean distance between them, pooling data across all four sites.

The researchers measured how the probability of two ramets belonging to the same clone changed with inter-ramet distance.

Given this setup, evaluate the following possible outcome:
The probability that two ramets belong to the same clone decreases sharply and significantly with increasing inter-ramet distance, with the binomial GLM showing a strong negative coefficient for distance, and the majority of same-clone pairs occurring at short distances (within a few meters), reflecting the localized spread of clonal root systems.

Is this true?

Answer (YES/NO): NO